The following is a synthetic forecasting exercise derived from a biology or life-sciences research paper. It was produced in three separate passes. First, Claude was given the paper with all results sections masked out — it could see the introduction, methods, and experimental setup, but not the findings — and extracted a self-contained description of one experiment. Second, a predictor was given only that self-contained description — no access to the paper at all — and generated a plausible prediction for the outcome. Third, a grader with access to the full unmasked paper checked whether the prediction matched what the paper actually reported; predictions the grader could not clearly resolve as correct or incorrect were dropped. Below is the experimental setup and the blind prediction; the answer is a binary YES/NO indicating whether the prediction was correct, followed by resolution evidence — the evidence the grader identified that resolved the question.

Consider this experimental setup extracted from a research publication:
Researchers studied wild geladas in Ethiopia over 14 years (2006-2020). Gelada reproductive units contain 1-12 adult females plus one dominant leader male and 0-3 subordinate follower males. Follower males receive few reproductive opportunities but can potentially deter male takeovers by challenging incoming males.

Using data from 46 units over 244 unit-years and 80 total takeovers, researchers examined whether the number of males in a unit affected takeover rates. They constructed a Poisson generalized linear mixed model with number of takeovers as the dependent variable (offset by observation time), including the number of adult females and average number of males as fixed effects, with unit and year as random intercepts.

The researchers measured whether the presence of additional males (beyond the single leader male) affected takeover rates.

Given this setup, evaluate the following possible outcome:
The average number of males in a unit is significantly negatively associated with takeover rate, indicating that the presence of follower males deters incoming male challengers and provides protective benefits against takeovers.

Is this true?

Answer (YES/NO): NO